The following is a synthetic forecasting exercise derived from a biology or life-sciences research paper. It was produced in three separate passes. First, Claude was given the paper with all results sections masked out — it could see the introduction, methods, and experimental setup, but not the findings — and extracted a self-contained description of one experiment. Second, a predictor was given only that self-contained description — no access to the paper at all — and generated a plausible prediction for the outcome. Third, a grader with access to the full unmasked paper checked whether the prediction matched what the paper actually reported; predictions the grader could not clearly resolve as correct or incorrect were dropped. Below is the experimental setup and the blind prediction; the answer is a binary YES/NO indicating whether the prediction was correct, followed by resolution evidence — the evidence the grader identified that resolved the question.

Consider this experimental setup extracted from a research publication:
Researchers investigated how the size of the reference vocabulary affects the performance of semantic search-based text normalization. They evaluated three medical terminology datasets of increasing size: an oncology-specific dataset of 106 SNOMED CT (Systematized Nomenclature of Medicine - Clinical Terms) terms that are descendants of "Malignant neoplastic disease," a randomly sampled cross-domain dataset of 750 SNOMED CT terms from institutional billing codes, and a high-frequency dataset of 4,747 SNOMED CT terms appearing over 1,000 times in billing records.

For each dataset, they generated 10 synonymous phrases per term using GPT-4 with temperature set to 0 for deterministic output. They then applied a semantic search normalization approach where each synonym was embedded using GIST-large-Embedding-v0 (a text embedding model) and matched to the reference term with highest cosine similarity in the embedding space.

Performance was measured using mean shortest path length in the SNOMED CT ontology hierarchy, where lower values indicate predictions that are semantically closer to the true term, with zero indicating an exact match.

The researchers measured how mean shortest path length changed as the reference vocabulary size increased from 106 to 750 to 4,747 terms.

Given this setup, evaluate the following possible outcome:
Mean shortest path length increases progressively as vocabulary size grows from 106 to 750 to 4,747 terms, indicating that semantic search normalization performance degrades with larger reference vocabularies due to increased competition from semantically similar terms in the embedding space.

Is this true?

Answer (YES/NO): NO